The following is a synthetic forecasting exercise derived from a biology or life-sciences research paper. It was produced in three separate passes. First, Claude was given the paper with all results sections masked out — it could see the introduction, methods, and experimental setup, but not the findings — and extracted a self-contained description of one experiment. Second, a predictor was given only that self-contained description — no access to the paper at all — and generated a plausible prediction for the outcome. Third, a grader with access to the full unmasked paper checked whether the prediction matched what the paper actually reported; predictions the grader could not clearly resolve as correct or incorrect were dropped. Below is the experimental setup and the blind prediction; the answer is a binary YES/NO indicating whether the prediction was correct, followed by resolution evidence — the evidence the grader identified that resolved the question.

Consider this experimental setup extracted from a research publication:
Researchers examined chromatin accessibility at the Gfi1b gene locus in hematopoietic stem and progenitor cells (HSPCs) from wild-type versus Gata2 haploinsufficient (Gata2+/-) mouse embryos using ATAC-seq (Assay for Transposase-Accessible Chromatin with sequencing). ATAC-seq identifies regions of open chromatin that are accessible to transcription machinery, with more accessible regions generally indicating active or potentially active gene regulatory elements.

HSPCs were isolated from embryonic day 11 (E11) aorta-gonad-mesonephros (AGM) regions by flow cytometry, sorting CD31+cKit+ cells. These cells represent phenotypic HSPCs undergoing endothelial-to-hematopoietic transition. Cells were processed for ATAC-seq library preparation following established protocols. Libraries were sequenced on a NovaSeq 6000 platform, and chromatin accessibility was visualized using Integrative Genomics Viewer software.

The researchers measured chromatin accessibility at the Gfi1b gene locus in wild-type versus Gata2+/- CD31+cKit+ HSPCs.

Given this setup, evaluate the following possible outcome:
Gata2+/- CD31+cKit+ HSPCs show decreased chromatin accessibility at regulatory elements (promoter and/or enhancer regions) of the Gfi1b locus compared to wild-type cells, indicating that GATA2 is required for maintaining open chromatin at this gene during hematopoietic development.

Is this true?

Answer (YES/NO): YES